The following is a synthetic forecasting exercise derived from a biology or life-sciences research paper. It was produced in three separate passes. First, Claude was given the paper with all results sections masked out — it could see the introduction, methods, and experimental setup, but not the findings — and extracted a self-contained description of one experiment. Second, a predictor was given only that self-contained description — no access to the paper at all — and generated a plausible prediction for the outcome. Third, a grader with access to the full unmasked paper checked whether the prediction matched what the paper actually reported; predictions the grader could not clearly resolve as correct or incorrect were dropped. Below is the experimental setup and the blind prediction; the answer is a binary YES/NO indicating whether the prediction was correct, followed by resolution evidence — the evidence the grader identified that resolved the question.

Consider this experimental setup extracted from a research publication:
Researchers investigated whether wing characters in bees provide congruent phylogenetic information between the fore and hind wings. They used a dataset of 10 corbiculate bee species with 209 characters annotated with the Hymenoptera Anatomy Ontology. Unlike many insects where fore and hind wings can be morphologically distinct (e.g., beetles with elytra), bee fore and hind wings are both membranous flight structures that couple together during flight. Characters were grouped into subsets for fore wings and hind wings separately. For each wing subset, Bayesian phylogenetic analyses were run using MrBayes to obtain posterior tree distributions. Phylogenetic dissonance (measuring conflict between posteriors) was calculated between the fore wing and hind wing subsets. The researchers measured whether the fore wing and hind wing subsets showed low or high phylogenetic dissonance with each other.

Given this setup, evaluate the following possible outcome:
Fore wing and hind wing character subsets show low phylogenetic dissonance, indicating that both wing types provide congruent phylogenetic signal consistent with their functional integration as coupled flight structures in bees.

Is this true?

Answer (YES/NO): NO